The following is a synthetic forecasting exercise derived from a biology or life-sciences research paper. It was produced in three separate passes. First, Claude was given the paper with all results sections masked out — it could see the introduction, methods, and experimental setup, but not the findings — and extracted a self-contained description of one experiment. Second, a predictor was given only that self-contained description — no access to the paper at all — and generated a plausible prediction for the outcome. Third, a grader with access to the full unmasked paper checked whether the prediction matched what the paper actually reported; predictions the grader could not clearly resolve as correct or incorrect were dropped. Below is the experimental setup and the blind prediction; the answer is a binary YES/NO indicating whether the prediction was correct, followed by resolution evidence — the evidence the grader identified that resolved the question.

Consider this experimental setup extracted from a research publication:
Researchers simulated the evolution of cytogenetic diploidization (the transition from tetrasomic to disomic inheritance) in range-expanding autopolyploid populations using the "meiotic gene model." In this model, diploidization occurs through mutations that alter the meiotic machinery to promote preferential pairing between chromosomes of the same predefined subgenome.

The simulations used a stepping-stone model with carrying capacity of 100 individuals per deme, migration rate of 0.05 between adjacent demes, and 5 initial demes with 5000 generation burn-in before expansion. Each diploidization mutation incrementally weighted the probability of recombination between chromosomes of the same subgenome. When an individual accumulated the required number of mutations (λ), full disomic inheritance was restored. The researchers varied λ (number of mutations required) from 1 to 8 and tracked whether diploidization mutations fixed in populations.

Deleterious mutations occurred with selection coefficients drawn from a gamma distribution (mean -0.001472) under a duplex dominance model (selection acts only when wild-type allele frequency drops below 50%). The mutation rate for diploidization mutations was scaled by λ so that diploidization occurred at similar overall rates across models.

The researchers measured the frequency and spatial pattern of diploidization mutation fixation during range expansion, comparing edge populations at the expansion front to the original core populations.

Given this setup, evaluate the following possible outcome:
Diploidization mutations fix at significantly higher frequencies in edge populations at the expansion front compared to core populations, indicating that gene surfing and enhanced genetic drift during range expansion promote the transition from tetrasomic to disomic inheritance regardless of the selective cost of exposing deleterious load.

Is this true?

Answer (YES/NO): NO